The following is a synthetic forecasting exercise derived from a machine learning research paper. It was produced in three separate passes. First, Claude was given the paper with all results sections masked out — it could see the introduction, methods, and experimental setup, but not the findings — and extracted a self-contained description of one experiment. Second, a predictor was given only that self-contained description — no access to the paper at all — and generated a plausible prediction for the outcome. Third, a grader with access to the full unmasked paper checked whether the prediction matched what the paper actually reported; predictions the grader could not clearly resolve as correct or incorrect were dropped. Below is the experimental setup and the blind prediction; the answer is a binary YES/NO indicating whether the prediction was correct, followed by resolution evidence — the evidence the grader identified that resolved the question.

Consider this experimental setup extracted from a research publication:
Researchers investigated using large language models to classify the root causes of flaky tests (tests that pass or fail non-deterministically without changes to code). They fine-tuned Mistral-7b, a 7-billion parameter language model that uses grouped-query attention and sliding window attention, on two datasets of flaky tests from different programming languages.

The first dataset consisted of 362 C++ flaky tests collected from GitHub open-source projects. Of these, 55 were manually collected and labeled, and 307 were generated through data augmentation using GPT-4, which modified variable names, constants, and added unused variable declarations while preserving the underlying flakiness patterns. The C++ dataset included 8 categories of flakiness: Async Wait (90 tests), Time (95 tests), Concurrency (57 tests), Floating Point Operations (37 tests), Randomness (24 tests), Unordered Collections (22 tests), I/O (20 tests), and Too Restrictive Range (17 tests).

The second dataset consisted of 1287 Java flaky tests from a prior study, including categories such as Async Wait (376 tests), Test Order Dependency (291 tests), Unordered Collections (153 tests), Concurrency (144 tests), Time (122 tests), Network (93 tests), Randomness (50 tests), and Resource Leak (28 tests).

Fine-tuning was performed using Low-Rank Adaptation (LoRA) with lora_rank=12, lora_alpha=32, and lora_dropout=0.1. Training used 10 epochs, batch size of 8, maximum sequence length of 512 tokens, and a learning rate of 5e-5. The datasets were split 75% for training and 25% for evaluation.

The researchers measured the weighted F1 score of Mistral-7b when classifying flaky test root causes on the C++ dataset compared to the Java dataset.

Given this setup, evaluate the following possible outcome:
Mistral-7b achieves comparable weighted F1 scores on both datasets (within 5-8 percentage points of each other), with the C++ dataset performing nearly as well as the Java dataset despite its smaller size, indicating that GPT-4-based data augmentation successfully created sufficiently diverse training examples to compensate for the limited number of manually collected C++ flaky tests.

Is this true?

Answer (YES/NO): NO